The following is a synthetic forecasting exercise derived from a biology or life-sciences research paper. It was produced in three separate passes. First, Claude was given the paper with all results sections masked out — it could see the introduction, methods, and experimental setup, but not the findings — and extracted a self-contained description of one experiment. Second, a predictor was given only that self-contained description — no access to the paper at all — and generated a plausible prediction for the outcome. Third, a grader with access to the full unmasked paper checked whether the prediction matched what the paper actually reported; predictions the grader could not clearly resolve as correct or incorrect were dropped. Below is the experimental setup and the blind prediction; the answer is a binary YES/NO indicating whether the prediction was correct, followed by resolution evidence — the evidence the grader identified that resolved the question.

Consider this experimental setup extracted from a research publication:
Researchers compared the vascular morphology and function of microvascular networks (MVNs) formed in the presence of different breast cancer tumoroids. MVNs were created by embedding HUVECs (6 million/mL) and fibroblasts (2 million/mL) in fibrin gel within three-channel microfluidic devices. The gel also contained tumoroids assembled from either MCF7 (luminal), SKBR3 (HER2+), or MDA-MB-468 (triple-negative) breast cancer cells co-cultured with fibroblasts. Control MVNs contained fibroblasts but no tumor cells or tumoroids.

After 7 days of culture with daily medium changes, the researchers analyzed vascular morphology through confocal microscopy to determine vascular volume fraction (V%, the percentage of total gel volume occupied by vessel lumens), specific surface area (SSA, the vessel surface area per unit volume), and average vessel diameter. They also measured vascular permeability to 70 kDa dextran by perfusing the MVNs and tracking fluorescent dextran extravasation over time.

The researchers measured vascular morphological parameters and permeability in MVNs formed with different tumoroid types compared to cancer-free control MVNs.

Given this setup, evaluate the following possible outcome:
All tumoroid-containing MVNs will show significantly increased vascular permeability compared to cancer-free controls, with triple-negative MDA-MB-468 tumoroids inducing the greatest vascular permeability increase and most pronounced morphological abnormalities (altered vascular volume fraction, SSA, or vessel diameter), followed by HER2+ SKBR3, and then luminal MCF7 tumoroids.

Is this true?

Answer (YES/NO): NO